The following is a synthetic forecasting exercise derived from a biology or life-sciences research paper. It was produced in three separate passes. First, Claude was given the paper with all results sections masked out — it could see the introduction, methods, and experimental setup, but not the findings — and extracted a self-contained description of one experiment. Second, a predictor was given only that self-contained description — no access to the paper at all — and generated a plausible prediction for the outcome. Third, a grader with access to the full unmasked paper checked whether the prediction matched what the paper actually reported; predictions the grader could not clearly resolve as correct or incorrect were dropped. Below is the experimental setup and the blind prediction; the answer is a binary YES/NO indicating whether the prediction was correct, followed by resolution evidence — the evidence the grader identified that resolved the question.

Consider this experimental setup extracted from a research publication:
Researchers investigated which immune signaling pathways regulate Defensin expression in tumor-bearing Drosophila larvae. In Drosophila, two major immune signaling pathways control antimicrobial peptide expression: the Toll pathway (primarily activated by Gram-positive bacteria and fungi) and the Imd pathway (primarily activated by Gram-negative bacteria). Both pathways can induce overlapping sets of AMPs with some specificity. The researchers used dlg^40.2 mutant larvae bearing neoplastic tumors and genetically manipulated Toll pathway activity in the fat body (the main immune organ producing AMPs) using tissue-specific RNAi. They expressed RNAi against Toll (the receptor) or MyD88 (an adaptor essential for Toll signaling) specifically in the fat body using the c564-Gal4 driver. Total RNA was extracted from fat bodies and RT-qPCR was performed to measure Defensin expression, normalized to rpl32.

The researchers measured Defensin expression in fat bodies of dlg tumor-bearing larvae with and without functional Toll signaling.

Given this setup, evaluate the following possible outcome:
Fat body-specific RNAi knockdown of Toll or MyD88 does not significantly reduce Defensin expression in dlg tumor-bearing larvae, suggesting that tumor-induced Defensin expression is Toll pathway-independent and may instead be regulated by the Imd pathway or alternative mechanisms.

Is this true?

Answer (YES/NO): NO